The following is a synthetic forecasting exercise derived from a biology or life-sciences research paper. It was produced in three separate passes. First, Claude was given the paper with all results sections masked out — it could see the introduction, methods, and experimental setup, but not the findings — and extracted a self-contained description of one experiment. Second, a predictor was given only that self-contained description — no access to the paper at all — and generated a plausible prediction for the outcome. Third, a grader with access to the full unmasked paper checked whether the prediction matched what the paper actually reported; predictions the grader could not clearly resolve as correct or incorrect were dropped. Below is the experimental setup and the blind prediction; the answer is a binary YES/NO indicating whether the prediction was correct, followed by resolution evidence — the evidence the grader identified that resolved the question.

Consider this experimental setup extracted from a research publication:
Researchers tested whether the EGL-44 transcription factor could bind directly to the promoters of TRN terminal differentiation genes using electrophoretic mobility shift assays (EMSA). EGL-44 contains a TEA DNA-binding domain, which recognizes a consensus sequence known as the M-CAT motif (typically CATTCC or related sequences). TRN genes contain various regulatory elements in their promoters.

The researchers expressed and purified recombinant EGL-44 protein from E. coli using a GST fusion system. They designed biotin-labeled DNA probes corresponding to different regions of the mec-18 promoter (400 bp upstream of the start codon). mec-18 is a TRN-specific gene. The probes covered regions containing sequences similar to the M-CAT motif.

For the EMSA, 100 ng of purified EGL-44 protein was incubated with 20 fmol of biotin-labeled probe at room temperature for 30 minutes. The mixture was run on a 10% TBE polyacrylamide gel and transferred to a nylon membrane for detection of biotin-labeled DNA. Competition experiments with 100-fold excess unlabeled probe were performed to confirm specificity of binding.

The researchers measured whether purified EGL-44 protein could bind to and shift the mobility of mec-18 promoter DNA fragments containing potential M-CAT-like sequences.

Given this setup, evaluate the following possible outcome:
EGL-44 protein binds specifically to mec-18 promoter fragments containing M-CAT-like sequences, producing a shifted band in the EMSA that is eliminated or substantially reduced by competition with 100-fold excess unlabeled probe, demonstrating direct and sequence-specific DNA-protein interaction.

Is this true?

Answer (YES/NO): YES